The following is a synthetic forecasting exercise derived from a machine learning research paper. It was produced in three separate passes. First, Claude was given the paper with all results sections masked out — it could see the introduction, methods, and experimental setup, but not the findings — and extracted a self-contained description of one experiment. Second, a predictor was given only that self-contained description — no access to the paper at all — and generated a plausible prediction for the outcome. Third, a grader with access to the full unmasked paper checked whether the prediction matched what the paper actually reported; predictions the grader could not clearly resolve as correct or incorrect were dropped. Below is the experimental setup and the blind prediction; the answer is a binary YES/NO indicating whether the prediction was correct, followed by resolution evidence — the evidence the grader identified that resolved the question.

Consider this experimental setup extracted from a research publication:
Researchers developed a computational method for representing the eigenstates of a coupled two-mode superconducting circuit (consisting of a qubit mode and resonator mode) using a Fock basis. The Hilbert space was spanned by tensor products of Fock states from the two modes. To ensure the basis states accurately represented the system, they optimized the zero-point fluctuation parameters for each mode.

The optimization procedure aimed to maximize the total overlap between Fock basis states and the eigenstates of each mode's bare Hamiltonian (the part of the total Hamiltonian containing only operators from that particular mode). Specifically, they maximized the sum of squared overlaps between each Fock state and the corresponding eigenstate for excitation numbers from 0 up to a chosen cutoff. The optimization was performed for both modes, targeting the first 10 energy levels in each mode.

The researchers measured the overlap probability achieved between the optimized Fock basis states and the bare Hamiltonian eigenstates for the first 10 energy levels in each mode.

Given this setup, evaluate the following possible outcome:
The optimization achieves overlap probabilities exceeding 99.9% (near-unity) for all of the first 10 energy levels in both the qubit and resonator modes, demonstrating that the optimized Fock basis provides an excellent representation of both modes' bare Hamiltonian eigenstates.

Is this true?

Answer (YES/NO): NO